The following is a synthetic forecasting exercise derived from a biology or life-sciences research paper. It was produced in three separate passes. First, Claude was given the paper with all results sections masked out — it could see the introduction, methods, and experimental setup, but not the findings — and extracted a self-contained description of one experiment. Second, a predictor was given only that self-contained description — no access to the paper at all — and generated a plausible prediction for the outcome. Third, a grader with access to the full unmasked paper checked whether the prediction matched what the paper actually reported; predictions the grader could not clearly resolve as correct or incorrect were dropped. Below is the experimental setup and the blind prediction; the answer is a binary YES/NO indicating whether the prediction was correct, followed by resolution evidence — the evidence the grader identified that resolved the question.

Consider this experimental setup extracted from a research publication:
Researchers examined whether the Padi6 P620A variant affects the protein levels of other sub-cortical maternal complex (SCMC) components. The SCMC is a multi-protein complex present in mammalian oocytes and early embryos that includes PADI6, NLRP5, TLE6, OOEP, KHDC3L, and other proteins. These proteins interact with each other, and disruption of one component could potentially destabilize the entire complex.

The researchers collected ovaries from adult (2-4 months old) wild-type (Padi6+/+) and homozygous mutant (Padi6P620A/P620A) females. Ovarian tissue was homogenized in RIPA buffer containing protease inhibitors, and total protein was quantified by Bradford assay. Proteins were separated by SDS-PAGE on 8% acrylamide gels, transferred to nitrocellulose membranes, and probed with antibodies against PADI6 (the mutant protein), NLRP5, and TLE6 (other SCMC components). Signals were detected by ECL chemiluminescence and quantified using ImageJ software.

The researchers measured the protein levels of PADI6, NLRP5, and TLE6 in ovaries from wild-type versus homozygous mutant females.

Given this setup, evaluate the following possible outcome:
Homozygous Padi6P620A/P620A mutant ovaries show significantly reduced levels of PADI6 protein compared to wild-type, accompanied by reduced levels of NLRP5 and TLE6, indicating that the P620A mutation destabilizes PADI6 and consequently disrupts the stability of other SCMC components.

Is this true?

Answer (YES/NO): NO